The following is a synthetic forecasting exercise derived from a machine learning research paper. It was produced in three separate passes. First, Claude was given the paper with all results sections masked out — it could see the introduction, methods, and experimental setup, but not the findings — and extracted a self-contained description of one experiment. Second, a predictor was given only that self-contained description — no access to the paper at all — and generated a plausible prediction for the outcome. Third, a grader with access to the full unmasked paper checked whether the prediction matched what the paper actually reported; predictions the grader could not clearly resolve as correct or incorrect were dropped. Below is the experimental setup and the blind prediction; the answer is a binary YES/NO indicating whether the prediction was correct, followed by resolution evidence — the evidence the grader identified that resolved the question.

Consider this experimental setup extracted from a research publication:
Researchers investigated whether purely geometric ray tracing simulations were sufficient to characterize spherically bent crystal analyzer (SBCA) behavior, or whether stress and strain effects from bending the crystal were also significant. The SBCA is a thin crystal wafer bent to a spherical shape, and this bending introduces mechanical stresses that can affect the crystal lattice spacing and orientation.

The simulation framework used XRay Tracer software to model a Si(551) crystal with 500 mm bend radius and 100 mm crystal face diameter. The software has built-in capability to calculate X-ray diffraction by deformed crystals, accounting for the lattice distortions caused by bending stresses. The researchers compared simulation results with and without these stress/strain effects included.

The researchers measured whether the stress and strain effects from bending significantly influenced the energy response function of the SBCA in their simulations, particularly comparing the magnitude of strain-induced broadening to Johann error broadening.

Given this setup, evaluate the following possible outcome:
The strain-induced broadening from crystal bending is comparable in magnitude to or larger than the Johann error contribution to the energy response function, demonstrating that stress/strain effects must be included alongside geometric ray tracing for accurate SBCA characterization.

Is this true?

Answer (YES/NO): NO